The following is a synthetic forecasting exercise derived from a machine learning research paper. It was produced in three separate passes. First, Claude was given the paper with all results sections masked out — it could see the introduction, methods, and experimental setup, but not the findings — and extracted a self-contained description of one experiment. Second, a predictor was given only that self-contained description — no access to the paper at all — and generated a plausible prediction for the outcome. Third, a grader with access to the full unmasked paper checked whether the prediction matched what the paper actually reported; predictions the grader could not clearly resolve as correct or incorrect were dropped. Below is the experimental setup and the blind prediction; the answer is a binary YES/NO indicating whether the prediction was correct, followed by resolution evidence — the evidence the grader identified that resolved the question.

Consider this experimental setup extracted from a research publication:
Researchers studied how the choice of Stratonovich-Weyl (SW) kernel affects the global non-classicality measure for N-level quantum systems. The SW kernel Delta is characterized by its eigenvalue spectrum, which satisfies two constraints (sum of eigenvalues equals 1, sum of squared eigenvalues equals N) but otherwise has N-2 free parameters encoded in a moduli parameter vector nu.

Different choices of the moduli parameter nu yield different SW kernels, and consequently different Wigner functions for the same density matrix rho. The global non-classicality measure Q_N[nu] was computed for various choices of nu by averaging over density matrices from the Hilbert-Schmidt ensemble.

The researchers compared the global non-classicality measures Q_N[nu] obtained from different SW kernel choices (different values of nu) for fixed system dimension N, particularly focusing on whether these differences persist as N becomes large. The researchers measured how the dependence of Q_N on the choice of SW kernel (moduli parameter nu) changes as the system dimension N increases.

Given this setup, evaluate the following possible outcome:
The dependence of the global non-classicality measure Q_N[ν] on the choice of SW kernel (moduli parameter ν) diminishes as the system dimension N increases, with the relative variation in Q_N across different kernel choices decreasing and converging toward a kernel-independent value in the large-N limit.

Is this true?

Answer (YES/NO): YES